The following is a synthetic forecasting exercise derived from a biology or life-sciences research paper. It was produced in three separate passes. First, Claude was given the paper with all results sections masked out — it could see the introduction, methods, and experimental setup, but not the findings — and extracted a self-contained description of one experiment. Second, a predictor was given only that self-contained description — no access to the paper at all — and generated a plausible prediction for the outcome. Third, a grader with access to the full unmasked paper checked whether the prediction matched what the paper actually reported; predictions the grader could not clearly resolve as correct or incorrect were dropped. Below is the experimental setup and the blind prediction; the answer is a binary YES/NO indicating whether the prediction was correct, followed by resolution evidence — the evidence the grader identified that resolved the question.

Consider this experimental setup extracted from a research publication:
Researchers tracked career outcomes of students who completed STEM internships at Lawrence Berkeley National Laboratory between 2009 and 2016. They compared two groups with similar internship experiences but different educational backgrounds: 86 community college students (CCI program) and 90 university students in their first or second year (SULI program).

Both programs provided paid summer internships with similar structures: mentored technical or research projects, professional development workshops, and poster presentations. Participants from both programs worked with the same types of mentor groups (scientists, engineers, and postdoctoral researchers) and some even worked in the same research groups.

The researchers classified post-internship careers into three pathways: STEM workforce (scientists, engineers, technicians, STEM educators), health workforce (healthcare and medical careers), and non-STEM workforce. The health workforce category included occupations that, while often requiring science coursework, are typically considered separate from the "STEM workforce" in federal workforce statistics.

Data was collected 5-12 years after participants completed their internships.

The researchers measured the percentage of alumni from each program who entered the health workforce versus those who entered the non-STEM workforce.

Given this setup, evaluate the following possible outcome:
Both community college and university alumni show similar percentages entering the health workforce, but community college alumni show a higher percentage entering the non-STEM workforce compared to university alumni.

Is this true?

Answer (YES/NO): NO